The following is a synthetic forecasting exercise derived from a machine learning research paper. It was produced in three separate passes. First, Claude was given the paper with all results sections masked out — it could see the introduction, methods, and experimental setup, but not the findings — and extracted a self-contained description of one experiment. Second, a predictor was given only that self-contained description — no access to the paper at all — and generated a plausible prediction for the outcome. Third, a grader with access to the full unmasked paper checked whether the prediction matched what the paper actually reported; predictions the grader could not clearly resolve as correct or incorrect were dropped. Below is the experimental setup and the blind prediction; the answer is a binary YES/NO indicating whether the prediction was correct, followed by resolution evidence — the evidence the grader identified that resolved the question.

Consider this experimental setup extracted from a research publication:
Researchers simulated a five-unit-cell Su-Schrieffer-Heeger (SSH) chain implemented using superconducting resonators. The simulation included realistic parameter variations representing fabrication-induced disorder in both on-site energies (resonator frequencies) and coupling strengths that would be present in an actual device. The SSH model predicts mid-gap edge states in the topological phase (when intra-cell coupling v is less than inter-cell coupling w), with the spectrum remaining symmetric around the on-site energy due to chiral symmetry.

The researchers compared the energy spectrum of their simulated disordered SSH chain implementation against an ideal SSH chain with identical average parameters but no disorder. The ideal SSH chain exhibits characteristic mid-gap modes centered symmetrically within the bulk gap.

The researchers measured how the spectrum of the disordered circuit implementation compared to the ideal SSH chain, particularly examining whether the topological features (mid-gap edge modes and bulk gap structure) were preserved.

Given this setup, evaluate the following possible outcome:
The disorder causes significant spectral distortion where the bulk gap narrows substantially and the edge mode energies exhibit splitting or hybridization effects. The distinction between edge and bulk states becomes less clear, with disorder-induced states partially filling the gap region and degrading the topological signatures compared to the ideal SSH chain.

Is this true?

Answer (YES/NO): NO